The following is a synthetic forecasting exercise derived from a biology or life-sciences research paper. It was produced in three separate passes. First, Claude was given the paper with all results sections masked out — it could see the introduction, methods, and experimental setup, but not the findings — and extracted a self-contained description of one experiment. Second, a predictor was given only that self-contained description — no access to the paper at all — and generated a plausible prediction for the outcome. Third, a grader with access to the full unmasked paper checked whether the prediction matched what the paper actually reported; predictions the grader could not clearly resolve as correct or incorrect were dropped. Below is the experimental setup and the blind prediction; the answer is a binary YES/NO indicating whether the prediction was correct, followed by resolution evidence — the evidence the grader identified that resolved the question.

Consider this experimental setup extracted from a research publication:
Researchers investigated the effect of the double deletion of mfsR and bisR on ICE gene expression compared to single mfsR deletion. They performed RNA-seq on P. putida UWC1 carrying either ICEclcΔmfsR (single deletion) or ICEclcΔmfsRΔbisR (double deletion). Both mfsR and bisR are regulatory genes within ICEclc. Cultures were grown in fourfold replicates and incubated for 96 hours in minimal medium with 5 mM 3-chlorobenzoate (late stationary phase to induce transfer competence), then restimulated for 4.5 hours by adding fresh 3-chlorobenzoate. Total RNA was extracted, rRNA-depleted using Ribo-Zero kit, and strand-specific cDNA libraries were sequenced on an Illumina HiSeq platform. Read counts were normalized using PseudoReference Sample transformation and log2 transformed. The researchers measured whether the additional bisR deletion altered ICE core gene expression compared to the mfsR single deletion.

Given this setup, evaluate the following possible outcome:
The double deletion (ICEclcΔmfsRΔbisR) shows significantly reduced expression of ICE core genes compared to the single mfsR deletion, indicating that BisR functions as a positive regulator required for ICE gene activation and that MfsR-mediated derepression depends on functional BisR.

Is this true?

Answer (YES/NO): YES